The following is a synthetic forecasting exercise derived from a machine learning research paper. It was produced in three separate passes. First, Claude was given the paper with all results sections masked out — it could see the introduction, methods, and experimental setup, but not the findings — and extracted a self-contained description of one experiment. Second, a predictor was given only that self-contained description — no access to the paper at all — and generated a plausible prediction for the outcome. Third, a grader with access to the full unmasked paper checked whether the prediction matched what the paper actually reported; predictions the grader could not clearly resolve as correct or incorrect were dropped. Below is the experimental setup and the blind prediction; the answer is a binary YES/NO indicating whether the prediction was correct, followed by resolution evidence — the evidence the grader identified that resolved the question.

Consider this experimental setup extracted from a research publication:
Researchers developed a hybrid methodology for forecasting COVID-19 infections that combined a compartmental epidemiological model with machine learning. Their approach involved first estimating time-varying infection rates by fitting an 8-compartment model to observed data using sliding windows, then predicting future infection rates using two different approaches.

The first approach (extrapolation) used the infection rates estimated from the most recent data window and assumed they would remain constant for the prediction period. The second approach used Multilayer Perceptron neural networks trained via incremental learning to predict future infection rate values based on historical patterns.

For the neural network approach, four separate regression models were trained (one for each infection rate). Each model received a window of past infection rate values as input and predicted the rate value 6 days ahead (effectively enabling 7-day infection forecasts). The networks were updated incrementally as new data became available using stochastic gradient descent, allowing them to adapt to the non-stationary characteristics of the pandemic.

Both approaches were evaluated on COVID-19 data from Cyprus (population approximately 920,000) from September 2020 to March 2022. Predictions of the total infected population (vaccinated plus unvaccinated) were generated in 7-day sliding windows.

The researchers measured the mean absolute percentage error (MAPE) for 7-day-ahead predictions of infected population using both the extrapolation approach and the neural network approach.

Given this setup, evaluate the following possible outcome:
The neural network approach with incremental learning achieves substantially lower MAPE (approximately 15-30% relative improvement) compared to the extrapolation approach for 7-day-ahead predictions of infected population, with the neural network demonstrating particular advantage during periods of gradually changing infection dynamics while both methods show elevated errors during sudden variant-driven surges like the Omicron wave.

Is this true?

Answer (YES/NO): NO